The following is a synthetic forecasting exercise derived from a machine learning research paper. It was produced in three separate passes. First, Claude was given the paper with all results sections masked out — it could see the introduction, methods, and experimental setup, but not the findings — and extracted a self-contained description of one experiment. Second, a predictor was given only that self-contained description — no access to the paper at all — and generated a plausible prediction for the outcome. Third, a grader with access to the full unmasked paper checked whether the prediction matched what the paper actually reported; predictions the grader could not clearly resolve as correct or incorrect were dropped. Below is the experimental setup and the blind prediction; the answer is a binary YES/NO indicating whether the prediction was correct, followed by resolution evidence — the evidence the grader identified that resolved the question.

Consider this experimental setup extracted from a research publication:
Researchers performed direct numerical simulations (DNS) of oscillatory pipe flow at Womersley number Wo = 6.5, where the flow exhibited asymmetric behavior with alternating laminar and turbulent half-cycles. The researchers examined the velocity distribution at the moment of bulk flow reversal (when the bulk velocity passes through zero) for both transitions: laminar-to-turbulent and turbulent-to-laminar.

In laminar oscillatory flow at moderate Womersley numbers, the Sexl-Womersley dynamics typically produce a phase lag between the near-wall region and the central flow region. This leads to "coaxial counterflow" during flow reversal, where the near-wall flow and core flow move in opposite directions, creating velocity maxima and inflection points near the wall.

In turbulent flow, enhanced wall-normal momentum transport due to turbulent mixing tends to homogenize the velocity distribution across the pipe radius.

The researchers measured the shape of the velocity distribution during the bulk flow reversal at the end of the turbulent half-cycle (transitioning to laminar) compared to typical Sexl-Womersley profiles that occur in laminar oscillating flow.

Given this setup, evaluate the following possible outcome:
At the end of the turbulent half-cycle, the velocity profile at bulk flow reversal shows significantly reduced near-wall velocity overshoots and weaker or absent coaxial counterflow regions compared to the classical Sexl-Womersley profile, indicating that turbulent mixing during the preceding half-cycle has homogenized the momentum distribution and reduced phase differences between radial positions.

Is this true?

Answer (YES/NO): YES